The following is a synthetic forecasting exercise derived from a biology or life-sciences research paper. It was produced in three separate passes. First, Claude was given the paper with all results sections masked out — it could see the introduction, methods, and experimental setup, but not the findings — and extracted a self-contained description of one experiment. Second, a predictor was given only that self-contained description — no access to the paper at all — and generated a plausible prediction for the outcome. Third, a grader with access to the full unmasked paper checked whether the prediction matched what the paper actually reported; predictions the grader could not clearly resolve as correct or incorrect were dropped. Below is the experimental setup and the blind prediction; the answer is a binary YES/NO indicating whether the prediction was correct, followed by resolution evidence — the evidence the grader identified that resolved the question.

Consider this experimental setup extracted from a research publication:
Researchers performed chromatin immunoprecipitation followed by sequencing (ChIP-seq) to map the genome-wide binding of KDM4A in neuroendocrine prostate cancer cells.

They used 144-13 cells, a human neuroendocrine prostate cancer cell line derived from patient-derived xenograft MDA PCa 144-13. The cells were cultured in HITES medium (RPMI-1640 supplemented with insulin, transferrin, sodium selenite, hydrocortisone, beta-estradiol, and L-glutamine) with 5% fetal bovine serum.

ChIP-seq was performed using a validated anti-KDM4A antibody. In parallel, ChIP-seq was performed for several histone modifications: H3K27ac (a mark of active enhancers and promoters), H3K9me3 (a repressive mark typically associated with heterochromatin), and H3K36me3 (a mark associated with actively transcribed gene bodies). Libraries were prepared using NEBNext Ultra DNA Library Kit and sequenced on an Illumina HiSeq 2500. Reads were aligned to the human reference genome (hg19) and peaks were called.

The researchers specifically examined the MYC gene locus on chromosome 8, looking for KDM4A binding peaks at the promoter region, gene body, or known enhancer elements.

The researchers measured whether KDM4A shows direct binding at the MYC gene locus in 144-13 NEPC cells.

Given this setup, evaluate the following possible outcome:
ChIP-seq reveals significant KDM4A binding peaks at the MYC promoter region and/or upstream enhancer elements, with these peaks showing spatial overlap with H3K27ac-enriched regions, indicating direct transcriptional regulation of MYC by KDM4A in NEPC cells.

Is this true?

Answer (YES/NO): YES